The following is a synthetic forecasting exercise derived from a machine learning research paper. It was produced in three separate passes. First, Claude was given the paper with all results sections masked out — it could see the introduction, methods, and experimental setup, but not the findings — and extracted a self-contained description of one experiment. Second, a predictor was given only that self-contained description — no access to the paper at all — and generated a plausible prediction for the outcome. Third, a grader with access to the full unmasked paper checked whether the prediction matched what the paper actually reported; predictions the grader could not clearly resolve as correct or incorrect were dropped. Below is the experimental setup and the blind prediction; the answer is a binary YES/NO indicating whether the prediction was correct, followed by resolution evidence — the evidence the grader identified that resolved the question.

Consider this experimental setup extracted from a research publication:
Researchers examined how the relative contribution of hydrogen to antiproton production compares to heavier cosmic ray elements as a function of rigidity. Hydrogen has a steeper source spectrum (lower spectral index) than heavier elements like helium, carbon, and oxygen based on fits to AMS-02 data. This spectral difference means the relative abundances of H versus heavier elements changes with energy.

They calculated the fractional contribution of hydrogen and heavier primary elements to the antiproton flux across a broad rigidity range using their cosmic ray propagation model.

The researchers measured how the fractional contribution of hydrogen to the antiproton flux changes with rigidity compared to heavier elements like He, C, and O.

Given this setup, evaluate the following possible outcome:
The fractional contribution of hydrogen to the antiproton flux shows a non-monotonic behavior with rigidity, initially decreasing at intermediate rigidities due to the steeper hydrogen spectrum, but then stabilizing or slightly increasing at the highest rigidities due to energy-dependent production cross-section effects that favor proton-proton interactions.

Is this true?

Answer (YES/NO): NO